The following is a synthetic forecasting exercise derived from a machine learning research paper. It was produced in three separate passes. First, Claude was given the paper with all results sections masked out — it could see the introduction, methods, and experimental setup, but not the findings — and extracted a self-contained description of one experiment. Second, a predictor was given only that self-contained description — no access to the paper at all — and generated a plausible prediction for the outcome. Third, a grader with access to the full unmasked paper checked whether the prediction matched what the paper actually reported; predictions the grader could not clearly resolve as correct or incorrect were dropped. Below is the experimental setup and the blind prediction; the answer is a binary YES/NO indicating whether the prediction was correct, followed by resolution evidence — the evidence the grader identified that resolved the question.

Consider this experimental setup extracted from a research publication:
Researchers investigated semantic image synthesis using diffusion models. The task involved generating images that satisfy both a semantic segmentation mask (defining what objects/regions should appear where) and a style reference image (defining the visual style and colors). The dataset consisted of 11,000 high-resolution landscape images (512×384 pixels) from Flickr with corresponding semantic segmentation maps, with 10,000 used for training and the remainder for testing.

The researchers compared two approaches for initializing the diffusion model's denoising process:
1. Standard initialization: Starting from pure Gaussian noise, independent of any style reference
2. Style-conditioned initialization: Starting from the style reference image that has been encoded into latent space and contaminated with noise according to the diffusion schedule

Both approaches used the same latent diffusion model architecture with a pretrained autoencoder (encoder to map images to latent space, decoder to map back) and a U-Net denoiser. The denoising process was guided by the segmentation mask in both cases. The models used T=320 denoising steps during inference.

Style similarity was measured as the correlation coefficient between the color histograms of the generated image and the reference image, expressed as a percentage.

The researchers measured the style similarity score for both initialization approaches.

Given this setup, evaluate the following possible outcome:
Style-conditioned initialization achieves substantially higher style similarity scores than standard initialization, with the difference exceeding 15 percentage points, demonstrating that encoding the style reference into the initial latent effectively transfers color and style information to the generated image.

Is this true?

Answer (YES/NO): YES